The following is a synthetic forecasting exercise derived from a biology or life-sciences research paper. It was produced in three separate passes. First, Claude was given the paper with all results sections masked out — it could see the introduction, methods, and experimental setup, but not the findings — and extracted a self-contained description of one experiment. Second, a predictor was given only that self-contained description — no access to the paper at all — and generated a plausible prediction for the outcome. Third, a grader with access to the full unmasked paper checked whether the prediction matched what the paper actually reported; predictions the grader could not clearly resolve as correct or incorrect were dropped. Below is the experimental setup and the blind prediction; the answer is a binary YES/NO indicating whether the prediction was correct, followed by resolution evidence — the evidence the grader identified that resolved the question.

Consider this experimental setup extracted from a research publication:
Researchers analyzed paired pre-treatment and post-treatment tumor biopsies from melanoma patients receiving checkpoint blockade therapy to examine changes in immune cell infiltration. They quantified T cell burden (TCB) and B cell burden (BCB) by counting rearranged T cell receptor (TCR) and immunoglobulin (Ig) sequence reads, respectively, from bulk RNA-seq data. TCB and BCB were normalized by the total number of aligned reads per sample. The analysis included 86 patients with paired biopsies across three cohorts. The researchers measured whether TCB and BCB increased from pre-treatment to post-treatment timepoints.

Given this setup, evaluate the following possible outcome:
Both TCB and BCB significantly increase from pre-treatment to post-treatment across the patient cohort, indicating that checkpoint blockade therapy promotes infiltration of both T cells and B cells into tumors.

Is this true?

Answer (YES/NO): NO